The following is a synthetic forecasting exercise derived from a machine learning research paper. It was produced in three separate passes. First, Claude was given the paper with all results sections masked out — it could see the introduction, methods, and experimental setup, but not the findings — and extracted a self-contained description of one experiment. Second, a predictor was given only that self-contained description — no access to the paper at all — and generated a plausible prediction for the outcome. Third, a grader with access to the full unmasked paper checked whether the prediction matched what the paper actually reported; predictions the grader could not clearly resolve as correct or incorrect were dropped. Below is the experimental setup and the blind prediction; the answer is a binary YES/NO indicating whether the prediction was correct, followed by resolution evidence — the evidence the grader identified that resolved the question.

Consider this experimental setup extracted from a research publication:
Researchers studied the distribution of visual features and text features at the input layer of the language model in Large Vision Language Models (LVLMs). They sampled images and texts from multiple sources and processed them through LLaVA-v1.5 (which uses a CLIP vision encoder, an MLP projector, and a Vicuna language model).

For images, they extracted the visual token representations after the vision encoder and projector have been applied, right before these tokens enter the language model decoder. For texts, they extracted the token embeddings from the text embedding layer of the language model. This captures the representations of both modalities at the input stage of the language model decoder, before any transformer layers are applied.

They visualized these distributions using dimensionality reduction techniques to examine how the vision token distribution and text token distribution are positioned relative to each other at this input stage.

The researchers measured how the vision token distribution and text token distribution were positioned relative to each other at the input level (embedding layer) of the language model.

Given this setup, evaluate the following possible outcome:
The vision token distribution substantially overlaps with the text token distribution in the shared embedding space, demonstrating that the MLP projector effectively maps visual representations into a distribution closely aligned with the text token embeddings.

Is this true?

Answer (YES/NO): NO